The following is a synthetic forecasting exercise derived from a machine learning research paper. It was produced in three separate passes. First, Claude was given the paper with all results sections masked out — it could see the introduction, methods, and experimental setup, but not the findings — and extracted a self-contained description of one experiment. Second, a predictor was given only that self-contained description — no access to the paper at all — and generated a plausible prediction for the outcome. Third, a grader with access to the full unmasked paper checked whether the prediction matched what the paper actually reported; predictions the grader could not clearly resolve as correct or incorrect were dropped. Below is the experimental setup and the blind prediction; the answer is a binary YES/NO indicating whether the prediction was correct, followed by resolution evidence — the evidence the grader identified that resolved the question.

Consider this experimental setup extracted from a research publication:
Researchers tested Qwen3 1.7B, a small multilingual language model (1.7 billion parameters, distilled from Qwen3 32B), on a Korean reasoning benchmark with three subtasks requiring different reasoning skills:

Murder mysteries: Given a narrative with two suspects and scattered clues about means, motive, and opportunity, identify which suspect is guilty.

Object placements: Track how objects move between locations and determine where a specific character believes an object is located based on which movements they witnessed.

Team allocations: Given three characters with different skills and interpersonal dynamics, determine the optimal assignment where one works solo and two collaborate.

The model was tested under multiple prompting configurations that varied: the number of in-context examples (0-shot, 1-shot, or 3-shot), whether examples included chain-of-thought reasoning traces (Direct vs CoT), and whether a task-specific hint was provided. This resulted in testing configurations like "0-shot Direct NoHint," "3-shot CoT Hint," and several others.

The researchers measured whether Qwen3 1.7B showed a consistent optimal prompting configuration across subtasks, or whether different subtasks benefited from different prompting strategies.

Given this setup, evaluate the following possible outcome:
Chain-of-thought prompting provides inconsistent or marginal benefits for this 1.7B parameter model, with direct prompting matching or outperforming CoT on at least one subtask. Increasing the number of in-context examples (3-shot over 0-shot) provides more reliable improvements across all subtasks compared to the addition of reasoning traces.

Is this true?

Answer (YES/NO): NO